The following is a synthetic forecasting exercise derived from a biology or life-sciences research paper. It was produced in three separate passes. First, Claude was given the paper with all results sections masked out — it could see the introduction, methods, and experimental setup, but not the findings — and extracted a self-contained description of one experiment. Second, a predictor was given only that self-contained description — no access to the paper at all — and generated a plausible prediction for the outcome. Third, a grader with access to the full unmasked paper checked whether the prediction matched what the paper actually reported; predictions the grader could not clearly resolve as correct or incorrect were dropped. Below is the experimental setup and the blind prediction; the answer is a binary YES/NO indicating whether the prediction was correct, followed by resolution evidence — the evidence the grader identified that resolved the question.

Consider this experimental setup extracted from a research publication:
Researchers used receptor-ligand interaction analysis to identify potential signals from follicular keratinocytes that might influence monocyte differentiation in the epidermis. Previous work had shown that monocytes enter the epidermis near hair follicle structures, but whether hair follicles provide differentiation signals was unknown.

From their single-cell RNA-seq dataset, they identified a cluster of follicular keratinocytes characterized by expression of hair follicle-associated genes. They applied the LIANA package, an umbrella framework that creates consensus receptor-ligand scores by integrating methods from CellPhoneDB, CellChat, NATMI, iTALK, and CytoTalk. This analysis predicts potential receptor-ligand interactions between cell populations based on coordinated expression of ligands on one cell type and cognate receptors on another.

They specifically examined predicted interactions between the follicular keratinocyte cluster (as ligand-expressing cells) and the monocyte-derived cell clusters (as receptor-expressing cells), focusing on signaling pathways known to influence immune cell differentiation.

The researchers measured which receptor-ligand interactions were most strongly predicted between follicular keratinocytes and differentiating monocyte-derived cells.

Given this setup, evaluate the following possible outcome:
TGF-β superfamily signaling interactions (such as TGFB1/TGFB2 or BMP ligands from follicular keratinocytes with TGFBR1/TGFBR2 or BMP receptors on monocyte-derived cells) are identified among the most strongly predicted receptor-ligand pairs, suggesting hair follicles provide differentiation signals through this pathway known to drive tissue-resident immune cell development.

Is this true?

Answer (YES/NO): NO